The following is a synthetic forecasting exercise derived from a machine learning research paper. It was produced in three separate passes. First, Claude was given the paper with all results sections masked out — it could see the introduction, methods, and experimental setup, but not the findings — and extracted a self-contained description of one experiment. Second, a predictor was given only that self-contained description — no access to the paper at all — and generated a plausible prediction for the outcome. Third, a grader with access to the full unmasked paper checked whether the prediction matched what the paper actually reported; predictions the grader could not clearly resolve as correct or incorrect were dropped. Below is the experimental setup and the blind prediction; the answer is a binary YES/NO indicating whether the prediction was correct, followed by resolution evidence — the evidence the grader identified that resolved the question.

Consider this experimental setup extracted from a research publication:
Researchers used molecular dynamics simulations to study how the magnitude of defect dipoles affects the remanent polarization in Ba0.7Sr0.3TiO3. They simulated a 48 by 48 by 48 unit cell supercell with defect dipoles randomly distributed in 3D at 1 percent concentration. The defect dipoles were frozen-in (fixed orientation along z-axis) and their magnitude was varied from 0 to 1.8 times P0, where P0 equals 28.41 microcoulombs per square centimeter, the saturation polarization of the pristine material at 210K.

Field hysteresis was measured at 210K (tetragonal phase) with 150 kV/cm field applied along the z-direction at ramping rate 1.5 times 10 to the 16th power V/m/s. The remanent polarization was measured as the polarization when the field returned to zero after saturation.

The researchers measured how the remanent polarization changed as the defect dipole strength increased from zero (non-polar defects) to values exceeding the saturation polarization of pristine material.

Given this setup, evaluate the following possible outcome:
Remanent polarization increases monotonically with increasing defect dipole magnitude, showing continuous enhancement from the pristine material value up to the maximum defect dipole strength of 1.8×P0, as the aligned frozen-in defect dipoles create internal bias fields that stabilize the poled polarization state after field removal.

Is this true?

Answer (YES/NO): NO